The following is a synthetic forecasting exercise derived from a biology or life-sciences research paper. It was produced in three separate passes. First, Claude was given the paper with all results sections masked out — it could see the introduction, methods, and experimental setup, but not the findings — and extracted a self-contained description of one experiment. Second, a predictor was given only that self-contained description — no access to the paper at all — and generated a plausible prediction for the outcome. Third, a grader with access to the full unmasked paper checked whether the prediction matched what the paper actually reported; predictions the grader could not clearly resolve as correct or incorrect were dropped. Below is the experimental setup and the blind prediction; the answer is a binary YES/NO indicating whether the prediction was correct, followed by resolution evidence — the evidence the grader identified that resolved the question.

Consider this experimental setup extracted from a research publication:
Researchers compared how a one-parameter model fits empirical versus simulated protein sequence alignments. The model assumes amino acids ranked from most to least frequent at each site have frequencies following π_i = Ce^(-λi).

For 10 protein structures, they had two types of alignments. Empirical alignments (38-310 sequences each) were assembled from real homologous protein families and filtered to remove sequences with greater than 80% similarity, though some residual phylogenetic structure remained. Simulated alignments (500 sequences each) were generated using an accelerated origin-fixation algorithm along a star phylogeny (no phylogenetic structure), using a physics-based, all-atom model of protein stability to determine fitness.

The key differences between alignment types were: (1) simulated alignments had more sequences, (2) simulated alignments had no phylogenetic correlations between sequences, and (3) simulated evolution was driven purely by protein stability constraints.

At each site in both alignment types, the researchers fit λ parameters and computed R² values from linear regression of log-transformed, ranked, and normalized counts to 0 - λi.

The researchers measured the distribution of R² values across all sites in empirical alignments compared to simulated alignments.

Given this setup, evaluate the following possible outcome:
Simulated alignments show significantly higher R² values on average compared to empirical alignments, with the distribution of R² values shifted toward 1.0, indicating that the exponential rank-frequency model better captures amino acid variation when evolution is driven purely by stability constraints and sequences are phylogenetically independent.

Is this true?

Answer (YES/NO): NO